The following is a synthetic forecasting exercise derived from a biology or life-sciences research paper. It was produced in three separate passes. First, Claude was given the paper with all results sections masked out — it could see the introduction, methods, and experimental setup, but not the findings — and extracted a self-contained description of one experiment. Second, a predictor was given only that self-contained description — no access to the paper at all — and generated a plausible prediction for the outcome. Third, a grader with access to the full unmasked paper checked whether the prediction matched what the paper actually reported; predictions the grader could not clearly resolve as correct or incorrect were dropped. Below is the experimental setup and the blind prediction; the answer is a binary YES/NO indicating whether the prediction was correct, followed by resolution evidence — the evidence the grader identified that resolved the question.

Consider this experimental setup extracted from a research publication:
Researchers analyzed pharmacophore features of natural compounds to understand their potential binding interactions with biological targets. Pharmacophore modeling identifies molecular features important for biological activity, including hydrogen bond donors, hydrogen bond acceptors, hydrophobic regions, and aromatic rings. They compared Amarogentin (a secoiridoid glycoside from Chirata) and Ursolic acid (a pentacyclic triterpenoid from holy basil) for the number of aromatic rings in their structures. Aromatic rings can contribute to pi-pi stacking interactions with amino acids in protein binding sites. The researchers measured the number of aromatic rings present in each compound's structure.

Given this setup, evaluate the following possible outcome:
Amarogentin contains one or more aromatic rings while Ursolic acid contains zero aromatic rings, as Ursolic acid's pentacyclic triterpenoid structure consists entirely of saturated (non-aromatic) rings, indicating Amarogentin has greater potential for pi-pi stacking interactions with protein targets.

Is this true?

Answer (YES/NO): YES